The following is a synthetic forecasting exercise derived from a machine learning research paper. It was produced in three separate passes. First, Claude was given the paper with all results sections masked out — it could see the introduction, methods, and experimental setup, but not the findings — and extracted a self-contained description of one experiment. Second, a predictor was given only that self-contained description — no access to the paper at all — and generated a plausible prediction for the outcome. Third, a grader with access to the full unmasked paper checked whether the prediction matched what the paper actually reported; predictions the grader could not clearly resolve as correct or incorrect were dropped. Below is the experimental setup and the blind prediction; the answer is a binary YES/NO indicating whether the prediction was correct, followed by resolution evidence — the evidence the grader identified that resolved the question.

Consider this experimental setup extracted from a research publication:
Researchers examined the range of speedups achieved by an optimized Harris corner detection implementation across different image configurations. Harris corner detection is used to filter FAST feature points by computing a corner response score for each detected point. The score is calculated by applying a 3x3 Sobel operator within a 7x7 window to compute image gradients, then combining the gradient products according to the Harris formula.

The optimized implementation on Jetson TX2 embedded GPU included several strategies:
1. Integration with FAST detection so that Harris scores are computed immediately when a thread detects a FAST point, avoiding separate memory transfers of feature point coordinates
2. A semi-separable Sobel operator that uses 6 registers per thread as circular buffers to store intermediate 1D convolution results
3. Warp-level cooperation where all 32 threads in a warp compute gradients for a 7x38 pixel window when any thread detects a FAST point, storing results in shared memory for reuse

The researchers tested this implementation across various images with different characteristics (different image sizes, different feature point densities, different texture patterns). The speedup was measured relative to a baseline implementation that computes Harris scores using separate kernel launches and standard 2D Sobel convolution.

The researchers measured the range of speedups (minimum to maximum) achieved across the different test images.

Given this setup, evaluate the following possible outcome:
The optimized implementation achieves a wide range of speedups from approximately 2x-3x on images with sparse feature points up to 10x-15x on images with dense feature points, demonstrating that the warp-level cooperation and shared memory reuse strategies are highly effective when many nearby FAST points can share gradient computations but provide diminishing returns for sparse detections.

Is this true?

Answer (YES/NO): NO